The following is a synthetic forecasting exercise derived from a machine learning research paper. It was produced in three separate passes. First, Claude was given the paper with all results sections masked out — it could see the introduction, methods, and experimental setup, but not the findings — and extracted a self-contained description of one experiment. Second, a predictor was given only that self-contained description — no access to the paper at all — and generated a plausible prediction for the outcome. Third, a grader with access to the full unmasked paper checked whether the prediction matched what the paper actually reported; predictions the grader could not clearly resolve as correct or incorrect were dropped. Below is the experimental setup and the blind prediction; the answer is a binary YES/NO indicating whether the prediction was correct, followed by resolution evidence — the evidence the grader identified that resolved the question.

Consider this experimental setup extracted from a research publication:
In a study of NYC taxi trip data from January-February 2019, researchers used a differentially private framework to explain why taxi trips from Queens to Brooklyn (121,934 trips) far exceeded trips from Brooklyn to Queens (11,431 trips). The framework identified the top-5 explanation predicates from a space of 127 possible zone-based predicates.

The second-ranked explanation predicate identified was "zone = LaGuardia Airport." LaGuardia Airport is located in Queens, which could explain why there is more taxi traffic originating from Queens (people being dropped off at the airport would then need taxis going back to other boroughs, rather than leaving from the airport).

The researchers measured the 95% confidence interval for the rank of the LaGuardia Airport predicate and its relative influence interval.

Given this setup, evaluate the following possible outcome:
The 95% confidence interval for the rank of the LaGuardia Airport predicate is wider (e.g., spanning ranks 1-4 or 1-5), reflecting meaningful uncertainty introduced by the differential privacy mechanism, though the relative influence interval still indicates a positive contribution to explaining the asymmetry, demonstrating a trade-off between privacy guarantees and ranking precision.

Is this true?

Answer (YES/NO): NO